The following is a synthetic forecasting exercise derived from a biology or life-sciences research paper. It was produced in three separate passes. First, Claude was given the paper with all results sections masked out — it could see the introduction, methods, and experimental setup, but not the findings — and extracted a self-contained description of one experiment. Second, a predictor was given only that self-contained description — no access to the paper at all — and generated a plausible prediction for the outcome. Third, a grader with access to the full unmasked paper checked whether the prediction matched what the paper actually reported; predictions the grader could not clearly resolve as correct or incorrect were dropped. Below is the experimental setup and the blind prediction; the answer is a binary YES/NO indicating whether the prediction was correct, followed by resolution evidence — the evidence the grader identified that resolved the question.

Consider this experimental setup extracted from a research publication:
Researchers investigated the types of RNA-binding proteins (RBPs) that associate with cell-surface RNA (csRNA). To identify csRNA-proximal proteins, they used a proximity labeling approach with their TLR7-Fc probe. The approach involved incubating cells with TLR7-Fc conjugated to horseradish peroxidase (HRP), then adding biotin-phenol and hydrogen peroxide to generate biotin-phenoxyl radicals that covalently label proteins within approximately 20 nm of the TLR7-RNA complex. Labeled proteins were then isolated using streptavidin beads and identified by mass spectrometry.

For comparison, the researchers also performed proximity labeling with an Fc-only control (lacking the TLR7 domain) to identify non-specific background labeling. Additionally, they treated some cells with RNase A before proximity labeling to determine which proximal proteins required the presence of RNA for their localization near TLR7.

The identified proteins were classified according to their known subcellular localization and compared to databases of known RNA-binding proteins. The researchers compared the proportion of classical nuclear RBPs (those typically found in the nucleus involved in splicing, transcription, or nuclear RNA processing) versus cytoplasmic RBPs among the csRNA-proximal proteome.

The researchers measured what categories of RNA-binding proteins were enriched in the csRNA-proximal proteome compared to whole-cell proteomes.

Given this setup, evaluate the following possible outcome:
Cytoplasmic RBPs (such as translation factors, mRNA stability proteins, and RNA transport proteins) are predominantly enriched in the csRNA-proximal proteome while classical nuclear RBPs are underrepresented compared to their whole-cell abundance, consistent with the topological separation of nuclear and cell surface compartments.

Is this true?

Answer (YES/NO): NO